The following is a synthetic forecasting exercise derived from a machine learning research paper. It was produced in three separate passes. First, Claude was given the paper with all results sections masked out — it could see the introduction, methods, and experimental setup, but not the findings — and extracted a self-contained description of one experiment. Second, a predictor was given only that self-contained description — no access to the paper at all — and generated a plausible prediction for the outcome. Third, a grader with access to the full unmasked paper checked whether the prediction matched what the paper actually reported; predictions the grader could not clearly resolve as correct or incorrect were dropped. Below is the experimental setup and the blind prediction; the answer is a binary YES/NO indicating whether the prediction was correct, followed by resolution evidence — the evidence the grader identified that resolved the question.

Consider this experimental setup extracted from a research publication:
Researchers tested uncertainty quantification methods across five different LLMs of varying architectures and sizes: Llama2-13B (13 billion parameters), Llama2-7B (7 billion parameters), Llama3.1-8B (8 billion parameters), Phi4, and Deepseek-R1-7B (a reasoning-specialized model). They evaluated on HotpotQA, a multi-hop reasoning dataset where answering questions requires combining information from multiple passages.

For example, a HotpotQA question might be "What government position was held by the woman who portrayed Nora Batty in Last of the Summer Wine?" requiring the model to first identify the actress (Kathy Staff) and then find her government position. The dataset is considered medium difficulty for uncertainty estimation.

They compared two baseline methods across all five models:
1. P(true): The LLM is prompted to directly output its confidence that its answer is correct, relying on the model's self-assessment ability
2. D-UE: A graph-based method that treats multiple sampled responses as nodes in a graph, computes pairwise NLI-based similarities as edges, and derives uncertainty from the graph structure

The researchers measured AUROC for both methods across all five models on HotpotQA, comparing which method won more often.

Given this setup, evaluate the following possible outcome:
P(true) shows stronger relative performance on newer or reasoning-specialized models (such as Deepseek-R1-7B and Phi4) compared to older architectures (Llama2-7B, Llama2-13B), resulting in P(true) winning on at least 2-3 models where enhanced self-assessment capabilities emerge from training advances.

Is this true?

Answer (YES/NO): NO